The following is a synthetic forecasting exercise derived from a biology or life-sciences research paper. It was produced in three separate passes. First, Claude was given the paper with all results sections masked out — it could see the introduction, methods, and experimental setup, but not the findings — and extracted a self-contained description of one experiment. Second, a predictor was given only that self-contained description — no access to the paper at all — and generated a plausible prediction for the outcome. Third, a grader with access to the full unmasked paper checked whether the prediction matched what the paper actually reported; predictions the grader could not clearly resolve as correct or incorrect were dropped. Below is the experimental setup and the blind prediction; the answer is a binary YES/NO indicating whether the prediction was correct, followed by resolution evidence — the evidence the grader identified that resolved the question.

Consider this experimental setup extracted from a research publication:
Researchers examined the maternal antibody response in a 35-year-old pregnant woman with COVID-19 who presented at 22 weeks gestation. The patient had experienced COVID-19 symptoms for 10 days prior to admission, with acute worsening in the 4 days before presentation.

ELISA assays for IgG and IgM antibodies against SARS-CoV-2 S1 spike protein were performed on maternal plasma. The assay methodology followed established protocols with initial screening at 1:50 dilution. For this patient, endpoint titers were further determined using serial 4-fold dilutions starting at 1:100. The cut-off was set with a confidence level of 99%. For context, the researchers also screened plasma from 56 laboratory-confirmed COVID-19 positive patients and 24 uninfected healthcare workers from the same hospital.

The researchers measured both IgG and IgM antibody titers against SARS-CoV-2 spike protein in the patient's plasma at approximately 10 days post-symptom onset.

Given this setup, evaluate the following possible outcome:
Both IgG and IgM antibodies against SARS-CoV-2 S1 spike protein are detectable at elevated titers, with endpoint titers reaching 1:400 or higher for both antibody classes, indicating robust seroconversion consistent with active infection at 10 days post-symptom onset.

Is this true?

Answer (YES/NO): YES